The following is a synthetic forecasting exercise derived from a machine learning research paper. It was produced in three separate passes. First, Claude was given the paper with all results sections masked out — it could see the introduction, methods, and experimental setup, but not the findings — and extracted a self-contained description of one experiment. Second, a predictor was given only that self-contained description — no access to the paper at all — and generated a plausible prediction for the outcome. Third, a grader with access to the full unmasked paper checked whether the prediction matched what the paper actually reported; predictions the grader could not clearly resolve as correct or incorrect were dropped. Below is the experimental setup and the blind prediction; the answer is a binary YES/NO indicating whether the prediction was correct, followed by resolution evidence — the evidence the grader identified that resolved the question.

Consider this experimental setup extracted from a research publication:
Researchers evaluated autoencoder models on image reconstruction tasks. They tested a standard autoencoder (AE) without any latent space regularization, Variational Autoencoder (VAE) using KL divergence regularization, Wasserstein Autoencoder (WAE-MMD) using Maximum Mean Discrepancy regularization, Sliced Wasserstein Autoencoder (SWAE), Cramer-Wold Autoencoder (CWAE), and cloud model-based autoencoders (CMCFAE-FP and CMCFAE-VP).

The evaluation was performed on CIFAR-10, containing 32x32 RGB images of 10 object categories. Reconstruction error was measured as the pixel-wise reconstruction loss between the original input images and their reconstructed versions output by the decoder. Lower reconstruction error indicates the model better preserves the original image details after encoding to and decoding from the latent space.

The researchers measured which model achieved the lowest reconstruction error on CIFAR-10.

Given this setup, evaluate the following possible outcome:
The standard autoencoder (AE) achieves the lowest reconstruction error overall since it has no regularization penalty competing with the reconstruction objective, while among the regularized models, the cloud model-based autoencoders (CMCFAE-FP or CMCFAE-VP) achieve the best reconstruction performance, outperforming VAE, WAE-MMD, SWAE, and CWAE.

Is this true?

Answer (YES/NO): NO